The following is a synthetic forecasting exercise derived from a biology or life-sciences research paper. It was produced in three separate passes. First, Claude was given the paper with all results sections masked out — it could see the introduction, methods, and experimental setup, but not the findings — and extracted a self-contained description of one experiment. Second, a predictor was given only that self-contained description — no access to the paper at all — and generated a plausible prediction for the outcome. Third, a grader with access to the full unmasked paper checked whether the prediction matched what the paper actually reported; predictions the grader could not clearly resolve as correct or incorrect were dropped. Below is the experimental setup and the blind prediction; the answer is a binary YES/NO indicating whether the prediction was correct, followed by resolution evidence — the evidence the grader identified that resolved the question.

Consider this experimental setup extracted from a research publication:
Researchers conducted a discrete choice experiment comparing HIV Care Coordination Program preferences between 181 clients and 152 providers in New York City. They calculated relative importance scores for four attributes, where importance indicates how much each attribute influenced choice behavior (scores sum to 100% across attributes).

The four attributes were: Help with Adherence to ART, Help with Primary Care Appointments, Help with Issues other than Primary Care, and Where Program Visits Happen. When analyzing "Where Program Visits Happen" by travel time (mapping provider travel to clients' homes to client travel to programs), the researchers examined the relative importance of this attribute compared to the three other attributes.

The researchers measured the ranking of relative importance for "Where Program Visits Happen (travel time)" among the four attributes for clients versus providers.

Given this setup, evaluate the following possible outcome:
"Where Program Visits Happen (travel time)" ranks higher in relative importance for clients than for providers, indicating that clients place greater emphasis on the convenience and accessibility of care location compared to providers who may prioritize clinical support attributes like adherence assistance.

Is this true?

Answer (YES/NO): NO